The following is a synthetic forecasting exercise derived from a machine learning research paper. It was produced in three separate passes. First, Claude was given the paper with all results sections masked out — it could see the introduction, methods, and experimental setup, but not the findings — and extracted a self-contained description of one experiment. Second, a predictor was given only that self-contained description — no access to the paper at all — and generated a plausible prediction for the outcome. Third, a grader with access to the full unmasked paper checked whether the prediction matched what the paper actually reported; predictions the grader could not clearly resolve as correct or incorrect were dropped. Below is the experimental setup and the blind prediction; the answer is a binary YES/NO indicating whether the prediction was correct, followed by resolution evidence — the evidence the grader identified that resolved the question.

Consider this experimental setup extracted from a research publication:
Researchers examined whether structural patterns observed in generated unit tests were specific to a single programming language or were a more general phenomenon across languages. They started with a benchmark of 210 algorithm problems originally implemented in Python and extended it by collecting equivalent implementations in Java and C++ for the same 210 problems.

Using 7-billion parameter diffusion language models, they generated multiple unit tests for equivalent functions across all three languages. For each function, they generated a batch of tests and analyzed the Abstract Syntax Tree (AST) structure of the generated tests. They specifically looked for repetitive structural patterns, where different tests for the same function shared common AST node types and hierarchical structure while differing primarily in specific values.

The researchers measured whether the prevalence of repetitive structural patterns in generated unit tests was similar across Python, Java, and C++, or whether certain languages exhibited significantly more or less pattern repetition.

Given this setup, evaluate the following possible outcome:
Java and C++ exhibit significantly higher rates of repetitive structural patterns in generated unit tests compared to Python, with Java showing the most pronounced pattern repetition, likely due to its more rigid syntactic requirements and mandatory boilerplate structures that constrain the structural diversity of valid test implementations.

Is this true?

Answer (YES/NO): NO